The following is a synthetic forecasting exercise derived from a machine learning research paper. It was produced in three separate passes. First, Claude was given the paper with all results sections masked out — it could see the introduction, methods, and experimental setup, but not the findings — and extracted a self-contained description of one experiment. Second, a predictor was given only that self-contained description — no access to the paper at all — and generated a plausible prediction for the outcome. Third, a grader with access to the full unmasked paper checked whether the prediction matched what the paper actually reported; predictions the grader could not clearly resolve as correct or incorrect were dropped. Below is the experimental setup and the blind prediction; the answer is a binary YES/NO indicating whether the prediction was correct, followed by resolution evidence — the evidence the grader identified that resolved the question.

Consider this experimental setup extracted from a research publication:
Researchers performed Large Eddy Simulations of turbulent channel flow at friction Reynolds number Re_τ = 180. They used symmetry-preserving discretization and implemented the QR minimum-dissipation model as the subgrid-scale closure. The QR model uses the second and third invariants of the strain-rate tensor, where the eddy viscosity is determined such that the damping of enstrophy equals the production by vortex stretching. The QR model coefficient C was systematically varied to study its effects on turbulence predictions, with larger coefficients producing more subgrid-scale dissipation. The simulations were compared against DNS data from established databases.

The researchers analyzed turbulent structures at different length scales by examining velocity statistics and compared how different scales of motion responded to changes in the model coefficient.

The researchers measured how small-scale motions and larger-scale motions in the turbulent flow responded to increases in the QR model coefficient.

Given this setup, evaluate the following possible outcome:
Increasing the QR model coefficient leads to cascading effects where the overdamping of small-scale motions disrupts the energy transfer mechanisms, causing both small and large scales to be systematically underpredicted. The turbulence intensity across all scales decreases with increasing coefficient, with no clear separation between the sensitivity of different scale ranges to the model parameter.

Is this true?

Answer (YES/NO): NO